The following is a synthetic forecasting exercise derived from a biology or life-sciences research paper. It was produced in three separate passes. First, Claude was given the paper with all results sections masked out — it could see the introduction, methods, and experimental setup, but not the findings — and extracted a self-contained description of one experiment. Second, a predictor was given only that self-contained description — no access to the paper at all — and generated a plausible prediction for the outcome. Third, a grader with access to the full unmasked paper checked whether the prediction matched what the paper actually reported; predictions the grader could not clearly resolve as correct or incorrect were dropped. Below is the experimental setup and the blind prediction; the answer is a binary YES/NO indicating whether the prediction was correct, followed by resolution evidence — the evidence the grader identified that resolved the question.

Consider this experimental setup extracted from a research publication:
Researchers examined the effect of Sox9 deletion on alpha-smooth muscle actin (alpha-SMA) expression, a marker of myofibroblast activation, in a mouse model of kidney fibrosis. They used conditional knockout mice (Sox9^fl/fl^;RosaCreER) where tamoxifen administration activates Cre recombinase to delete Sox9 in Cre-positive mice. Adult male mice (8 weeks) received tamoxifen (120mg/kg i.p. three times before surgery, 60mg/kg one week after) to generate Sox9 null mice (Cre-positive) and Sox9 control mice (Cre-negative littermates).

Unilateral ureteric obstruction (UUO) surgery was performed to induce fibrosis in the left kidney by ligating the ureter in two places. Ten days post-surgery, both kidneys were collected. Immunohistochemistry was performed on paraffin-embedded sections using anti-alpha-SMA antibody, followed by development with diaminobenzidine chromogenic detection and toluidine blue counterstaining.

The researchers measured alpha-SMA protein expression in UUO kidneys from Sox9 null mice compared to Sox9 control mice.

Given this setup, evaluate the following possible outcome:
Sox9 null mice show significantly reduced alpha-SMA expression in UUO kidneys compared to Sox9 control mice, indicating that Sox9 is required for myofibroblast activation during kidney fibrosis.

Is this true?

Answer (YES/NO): YES